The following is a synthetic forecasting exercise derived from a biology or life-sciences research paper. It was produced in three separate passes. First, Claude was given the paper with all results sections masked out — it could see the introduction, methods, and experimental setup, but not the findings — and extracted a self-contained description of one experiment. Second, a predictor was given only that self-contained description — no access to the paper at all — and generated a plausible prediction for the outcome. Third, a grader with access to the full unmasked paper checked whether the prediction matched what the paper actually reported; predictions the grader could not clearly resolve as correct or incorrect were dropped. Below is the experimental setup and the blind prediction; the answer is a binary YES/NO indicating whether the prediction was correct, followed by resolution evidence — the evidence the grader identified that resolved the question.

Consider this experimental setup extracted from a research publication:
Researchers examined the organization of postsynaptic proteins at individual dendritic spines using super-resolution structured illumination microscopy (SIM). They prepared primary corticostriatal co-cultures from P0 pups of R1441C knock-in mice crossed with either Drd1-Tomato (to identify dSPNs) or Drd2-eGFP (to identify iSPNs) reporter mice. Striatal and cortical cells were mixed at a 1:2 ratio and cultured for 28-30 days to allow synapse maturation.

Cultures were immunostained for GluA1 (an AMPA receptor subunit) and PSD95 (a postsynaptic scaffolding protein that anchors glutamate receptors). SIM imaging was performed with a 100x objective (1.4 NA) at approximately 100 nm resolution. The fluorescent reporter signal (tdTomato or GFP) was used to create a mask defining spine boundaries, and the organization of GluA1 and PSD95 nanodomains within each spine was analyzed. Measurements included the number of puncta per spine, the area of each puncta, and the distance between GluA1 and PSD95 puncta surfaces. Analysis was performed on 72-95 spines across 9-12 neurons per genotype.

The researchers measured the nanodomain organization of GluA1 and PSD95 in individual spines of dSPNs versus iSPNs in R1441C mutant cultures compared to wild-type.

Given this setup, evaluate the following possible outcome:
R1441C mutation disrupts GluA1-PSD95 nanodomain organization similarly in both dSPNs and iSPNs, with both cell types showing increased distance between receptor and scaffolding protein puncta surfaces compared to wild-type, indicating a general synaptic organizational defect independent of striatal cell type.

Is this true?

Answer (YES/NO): NO